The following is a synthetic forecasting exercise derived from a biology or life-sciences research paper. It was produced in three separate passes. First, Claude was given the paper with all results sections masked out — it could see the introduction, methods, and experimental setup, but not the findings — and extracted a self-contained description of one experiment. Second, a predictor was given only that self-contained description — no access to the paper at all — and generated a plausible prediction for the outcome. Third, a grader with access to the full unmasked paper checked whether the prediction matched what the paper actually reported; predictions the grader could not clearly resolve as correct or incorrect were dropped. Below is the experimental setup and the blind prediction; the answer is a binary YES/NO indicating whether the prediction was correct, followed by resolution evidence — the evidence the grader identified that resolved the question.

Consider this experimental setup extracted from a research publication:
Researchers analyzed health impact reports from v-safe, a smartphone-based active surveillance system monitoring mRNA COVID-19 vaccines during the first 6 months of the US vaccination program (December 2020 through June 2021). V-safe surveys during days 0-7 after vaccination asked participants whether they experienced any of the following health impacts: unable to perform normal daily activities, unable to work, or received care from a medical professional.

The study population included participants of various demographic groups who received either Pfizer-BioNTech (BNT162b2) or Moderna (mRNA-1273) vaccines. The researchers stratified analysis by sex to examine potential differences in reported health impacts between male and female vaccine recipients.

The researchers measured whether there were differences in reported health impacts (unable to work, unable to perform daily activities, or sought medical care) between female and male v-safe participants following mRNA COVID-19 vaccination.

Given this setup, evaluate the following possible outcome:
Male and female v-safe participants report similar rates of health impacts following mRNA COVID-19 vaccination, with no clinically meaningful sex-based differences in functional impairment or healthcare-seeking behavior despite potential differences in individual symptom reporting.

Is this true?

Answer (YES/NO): NO